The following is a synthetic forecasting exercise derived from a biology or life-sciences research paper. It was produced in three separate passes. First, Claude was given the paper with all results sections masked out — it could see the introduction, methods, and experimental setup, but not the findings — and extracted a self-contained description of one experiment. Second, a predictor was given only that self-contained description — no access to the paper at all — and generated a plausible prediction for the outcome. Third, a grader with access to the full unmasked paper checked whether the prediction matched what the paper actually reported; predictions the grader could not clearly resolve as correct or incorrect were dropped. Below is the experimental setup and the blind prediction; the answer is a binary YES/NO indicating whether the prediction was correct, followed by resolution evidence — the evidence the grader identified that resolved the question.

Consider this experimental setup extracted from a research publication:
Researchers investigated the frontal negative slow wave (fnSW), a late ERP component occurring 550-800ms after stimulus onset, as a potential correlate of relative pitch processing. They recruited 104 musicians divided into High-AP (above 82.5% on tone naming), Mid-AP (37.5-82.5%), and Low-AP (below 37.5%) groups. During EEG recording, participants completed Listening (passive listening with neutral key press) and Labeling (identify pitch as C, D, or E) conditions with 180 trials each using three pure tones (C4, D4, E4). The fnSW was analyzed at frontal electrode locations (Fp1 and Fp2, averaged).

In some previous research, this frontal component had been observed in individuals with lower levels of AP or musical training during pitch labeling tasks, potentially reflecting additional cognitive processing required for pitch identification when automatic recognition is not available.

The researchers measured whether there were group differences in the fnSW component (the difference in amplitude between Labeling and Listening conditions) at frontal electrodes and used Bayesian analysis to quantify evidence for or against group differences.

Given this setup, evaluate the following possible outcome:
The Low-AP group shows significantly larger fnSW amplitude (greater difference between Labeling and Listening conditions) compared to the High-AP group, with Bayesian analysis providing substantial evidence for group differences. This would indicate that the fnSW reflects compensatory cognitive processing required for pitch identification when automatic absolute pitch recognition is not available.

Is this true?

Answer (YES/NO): NO